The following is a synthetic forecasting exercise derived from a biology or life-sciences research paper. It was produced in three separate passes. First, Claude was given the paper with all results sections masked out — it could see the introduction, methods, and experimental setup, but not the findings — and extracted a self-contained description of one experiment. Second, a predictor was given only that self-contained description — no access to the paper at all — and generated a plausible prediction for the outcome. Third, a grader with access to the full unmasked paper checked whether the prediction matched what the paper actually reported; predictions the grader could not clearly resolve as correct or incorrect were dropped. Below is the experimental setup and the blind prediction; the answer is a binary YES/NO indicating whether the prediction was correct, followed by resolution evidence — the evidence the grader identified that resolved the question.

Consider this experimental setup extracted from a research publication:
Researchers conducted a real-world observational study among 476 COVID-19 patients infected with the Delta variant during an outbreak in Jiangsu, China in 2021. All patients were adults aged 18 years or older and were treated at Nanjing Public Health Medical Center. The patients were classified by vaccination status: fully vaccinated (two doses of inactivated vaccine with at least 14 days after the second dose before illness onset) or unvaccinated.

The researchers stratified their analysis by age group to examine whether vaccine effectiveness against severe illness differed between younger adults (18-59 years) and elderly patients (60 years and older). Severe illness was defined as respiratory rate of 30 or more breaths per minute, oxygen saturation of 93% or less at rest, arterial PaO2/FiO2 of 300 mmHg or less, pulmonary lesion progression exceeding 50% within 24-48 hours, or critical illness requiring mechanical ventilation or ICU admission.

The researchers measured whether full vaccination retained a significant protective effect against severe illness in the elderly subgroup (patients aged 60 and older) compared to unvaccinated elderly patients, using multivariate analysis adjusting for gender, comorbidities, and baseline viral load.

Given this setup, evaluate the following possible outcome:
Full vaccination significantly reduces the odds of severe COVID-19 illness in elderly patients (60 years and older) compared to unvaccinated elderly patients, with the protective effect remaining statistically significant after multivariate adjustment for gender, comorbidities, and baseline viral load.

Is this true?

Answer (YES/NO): NO